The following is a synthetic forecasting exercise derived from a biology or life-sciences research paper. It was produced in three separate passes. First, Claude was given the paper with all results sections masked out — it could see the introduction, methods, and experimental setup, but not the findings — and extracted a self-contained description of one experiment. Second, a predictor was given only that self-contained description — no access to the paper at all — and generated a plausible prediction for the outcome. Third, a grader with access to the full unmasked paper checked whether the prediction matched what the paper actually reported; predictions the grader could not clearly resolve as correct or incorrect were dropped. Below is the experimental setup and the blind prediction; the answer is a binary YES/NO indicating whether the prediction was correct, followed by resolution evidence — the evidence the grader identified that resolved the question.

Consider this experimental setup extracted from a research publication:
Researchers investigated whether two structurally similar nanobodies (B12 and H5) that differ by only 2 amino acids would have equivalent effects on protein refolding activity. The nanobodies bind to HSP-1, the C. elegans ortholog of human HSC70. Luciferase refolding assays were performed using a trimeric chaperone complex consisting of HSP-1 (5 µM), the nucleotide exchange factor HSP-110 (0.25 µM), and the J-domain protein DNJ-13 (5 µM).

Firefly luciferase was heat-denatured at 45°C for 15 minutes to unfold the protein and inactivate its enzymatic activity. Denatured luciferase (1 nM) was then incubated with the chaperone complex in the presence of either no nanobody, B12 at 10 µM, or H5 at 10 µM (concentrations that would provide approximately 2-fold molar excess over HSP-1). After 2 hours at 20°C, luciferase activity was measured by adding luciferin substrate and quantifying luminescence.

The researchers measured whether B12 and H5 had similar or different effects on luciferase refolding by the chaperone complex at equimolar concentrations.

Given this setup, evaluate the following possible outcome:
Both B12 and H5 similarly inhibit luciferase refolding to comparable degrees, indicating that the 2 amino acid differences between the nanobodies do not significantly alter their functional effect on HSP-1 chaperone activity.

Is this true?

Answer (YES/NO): YES